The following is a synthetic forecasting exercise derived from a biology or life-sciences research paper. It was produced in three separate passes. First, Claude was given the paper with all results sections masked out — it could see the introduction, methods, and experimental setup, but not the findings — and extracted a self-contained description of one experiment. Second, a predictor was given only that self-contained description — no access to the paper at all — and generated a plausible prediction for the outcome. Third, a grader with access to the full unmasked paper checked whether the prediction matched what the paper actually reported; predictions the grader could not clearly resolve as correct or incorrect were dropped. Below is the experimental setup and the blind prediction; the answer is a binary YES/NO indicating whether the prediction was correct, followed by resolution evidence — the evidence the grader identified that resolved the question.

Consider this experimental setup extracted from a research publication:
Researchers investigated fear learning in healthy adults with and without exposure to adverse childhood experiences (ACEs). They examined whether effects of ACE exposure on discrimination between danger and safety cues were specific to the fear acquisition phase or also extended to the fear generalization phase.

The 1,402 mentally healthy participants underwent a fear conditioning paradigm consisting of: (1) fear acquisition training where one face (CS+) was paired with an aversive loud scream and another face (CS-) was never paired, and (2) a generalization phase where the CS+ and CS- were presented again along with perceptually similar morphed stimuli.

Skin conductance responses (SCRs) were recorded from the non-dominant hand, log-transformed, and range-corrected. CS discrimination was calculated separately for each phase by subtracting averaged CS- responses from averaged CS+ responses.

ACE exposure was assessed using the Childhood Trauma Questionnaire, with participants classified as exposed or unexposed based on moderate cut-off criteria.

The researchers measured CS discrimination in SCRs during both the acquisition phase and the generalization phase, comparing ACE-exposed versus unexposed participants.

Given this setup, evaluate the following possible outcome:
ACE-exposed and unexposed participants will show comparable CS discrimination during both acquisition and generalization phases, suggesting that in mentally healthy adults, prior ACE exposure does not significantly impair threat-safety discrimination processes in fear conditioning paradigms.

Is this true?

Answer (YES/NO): NO